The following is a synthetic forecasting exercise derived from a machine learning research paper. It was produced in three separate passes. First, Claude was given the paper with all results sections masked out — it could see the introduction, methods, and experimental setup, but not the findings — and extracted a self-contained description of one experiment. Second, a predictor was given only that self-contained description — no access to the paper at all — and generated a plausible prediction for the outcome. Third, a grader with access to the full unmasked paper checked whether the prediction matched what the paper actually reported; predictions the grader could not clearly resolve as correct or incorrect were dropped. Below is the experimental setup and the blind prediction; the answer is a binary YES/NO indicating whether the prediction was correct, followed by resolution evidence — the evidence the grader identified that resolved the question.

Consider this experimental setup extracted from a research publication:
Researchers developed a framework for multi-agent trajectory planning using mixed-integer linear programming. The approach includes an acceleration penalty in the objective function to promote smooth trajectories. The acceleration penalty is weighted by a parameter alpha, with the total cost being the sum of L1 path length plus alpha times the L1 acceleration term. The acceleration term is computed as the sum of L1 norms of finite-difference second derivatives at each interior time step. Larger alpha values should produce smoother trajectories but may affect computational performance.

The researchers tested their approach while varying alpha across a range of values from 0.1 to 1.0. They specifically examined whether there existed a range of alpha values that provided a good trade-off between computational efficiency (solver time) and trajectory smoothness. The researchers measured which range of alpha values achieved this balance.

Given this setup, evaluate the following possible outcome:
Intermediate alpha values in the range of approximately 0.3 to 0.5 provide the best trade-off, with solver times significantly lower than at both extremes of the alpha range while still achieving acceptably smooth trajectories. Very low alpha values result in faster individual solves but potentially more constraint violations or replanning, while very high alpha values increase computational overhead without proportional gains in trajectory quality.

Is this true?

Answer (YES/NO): NO